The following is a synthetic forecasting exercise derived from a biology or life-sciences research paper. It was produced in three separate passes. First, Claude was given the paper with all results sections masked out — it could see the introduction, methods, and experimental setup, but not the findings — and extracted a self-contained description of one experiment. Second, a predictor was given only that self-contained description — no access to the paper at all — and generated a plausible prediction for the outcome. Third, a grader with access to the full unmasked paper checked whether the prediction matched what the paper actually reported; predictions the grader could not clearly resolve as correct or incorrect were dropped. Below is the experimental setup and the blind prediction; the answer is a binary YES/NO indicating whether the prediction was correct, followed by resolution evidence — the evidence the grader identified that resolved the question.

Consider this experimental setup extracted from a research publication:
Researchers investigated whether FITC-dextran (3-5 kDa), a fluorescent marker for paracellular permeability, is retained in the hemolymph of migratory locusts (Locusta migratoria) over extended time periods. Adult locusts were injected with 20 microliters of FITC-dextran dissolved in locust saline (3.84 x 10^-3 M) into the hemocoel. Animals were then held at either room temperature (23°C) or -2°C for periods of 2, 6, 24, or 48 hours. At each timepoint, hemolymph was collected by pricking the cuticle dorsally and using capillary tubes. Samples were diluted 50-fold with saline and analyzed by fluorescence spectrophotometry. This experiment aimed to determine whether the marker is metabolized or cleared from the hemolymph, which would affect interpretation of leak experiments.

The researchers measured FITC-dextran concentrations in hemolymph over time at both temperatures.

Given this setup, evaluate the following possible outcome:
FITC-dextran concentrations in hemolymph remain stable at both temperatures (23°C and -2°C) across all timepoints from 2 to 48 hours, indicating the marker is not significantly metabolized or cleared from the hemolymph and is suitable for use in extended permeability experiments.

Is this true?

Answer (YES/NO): NO